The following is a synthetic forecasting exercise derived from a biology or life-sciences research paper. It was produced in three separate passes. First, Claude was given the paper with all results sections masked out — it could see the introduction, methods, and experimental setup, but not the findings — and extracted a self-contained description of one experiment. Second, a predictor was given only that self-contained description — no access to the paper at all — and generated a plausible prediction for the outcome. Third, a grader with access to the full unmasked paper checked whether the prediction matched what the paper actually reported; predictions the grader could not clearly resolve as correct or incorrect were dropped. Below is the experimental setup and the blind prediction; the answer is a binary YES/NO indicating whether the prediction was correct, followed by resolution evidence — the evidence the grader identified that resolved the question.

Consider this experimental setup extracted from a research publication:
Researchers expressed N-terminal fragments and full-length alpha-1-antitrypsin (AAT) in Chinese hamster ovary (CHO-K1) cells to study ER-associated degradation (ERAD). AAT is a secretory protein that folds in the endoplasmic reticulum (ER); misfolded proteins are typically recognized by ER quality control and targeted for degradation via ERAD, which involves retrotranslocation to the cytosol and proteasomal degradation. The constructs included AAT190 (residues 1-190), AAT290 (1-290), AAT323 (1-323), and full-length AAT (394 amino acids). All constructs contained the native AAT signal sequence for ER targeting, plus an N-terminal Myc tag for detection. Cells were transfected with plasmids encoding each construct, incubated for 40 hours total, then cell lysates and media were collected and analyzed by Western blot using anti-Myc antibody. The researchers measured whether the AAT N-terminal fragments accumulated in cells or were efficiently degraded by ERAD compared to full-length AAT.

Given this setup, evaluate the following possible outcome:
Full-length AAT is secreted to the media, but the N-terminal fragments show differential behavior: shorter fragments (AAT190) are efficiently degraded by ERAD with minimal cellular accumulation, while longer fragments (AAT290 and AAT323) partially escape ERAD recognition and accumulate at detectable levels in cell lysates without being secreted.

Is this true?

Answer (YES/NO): NO